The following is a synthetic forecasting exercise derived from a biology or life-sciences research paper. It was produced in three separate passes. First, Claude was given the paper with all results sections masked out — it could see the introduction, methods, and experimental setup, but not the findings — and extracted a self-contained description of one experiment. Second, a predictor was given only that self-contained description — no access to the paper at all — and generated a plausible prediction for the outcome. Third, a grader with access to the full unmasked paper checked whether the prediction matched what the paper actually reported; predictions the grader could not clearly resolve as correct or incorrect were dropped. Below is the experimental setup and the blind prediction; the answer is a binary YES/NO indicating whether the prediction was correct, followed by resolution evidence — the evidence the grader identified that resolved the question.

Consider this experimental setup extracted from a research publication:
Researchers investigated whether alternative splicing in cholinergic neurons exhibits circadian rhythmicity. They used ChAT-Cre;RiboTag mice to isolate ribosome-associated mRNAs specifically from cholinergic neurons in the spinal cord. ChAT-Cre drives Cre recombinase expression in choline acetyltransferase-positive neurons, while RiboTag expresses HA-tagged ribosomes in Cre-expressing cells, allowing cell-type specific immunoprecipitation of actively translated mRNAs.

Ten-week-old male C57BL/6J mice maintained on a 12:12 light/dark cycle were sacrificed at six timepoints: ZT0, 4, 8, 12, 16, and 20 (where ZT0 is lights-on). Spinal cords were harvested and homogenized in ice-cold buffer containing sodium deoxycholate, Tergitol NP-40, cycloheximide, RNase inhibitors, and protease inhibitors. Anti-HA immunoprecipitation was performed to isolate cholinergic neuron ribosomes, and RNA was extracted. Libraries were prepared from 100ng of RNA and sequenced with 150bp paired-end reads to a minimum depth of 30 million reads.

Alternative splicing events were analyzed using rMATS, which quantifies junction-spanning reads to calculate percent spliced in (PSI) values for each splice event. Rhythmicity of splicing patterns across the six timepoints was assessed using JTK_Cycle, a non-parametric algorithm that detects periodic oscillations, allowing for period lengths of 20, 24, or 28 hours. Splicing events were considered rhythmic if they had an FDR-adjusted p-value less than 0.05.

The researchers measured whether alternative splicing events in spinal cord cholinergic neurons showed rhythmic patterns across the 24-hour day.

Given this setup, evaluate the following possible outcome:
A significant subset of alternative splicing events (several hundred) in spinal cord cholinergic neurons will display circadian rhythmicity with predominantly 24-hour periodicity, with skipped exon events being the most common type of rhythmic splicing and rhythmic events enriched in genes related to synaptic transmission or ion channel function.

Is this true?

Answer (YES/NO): NO